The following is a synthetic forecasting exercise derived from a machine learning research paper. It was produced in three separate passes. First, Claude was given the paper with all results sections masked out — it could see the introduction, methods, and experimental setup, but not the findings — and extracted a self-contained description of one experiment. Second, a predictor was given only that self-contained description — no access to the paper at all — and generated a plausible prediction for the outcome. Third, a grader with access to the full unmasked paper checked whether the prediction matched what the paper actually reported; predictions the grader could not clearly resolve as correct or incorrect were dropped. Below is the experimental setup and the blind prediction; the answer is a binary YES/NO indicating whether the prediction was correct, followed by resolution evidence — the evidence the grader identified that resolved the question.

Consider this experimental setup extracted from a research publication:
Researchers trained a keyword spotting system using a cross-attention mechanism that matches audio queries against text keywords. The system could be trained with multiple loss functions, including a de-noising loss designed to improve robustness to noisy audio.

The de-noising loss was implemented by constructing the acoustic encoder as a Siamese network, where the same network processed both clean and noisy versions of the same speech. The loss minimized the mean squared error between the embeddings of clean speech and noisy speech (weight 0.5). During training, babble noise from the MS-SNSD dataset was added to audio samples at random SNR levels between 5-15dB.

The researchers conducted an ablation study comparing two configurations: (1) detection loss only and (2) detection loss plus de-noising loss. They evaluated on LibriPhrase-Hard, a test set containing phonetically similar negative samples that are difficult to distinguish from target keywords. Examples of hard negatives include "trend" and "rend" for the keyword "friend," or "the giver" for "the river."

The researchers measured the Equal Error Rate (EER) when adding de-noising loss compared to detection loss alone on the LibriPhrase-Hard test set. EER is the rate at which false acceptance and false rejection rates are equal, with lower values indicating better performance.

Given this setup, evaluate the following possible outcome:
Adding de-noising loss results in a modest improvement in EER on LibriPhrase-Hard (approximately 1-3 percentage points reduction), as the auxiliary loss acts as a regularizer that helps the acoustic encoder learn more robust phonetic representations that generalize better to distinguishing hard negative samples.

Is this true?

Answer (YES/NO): YES